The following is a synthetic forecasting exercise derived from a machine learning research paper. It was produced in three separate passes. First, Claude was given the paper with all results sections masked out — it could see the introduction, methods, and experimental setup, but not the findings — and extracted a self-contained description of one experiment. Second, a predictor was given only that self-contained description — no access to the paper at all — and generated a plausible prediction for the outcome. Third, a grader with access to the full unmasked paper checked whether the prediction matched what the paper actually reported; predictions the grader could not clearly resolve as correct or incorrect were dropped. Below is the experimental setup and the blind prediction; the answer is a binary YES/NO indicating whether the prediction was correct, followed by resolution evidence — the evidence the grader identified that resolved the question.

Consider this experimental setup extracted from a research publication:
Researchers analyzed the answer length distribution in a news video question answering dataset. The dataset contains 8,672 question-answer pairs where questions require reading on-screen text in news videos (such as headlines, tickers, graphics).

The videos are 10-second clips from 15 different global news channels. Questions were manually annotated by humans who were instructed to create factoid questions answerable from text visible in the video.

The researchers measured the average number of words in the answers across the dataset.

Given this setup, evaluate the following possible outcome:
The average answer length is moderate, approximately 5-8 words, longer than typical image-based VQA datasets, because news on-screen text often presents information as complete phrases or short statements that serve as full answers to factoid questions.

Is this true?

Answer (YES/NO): NO